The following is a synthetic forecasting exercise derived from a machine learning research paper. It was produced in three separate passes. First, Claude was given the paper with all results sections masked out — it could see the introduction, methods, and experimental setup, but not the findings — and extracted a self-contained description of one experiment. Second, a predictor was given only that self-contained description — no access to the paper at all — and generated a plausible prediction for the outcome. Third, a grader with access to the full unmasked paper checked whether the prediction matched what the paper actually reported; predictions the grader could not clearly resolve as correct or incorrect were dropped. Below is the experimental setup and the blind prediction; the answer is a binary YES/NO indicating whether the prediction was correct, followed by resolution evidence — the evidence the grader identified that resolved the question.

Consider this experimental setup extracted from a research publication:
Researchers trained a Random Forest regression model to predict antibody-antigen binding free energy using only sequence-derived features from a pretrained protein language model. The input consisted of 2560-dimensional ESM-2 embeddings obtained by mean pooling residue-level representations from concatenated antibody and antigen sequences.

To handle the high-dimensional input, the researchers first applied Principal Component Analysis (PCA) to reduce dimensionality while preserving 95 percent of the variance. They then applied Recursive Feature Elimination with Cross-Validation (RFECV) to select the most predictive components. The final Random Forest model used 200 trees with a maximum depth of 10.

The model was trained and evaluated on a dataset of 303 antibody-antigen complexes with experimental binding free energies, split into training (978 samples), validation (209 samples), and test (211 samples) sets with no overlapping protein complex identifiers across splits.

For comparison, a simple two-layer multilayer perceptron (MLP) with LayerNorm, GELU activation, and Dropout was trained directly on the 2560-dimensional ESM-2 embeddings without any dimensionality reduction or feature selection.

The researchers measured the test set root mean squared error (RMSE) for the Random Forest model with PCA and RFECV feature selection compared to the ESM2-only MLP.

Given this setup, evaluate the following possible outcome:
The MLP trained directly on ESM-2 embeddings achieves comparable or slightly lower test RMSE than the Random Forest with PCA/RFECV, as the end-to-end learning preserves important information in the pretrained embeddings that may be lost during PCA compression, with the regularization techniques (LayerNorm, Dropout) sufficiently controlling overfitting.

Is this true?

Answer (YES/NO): YES